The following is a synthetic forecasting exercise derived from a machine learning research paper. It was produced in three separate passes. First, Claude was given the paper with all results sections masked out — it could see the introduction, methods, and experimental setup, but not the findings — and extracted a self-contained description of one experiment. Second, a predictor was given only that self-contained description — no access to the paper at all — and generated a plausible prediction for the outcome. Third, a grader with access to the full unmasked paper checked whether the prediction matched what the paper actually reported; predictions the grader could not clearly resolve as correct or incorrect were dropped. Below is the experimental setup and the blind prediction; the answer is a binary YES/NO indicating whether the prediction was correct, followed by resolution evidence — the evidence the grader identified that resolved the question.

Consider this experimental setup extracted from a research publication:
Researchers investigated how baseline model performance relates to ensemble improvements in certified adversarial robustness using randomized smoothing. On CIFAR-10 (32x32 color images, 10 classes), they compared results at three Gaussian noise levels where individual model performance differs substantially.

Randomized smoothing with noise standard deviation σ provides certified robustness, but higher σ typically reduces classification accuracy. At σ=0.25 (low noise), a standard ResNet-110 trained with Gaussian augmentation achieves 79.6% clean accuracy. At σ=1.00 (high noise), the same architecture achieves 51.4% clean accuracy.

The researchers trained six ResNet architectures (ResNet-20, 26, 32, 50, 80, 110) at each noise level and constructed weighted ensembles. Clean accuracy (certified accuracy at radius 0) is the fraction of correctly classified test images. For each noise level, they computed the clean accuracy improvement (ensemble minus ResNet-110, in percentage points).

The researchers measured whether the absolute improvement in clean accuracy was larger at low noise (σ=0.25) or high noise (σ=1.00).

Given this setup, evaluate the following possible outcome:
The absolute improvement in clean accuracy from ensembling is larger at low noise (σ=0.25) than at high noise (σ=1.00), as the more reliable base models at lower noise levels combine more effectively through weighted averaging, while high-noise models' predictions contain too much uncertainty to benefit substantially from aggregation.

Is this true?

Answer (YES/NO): YES